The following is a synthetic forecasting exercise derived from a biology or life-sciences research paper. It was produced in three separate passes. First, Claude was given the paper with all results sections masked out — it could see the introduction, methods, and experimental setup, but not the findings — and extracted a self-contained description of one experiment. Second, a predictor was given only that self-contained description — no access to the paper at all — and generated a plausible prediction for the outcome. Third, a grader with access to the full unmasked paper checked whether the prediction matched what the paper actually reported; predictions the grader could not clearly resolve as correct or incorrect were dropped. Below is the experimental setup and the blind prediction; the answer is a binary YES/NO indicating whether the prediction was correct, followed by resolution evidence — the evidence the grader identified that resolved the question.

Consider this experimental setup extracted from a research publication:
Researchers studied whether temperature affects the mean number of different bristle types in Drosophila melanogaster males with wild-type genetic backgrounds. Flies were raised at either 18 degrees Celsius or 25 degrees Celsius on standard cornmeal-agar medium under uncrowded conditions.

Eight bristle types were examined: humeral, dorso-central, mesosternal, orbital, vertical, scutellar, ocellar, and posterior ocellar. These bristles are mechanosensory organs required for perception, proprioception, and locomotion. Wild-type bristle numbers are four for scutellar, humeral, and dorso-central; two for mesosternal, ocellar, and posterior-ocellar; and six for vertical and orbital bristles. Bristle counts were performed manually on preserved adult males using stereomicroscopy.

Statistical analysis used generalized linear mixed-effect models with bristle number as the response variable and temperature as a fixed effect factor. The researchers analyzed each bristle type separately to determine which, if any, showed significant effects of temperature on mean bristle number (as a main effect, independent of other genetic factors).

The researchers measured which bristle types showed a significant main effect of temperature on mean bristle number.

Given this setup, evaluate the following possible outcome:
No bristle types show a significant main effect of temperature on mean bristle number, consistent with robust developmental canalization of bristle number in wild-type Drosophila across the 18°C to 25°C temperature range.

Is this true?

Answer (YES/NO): YES